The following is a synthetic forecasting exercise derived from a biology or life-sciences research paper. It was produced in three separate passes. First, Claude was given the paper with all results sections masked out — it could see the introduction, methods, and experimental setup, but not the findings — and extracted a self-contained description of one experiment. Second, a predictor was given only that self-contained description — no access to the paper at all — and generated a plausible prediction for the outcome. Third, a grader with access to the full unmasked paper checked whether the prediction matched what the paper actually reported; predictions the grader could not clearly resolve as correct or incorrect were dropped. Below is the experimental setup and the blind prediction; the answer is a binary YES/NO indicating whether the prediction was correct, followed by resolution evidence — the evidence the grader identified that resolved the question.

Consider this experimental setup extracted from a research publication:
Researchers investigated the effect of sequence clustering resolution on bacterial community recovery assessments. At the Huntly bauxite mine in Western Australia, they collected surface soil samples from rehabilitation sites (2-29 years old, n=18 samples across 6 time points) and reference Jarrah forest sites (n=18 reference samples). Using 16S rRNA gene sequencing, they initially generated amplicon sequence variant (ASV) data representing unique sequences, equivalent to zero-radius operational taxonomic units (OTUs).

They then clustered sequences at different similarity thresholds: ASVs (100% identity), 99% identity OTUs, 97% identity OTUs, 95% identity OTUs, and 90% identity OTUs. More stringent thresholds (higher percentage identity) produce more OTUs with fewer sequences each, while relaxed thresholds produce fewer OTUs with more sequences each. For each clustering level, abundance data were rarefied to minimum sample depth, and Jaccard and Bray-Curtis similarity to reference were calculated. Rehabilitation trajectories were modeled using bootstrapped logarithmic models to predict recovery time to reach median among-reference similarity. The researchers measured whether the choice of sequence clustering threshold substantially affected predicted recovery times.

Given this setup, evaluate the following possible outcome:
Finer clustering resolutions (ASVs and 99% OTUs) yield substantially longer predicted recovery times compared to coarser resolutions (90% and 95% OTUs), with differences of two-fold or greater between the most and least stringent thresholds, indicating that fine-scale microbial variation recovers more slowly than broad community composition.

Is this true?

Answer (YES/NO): NO